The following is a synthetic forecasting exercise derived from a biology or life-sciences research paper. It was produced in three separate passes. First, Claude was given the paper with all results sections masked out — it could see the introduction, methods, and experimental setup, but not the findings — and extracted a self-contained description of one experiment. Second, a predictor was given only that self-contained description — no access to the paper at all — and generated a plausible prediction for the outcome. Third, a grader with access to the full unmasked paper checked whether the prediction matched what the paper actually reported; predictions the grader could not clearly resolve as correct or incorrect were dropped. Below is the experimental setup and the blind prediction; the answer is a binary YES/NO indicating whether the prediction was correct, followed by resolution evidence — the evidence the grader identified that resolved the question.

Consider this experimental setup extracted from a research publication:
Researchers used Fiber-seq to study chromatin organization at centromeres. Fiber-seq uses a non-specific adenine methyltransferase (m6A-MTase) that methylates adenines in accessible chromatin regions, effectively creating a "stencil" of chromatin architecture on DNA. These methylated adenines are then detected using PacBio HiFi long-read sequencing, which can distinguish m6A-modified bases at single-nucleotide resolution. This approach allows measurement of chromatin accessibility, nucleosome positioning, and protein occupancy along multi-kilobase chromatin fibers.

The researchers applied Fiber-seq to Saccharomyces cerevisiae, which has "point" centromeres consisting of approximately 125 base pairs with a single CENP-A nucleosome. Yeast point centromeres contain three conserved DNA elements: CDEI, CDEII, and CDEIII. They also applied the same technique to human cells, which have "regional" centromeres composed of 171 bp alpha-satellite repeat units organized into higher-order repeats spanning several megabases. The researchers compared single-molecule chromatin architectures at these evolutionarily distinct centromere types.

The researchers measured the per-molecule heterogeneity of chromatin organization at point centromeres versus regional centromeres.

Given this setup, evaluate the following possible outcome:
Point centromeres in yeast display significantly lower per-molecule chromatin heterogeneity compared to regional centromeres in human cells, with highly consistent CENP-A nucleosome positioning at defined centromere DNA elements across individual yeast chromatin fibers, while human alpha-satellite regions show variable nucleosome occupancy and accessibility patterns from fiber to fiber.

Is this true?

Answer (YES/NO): YES